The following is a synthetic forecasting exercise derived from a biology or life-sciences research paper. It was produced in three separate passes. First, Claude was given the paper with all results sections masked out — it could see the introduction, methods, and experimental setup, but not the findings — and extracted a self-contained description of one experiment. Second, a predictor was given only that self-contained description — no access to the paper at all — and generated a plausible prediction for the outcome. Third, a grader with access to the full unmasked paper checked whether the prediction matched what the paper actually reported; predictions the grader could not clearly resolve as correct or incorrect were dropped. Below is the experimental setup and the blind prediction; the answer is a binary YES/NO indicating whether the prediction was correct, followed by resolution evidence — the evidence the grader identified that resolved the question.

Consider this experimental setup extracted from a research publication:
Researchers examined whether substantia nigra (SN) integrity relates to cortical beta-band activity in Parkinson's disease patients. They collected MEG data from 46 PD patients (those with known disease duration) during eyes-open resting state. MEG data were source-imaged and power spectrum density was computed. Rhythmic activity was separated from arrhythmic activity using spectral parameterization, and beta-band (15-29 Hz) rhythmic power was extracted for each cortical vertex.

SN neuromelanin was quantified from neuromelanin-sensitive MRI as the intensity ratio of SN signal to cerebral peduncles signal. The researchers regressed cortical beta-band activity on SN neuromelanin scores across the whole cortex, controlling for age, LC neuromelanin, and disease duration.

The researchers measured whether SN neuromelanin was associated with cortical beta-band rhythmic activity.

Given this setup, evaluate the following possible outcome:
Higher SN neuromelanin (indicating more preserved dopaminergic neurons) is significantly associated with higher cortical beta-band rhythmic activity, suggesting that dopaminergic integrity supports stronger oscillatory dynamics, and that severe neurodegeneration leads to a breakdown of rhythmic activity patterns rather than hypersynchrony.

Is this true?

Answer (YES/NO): YES